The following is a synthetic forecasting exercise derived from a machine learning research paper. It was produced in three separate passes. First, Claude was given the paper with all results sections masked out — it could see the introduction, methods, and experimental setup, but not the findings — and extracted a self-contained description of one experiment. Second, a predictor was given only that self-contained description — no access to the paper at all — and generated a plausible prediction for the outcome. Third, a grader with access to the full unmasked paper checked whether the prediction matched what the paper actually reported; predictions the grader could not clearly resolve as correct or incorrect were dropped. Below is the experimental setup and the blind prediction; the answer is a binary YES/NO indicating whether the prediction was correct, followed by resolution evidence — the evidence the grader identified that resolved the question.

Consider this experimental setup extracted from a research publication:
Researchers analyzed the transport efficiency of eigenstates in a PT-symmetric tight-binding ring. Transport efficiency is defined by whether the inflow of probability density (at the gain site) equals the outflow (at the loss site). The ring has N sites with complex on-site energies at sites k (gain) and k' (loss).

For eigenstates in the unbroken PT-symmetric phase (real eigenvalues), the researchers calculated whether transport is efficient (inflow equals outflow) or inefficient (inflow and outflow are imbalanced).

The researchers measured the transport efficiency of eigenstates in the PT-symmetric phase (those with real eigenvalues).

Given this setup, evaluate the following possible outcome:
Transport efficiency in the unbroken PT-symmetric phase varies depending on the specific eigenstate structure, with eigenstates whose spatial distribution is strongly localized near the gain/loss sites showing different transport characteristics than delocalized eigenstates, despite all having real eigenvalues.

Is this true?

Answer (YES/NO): NO